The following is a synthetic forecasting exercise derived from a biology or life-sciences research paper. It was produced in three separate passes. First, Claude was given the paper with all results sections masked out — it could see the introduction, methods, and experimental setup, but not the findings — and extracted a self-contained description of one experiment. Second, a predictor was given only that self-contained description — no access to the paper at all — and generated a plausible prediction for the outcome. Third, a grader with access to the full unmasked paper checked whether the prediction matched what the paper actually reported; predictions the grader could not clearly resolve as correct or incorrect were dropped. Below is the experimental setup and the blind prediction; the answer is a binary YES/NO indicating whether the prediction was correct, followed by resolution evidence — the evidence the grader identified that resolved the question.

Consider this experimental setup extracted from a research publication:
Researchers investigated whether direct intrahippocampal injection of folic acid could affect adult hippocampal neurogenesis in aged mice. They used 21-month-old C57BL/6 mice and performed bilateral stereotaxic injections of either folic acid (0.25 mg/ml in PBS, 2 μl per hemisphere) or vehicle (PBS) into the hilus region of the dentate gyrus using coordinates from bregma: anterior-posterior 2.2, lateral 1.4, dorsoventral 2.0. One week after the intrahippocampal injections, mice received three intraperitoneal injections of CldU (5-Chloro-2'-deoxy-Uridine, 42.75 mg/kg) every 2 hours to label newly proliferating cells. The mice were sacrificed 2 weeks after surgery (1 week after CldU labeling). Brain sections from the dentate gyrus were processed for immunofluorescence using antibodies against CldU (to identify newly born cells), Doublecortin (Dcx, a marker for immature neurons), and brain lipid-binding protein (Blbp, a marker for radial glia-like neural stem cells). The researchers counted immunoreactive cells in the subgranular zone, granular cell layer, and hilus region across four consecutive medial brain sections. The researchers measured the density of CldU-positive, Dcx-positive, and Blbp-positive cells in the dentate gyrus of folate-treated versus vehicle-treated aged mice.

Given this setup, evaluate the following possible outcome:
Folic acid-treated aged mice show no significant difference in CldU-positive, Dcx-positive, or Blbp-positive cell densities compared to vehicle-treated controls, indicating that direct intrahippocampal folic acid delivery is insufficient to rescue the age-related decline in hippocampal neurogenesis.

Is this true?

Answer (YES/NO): YES